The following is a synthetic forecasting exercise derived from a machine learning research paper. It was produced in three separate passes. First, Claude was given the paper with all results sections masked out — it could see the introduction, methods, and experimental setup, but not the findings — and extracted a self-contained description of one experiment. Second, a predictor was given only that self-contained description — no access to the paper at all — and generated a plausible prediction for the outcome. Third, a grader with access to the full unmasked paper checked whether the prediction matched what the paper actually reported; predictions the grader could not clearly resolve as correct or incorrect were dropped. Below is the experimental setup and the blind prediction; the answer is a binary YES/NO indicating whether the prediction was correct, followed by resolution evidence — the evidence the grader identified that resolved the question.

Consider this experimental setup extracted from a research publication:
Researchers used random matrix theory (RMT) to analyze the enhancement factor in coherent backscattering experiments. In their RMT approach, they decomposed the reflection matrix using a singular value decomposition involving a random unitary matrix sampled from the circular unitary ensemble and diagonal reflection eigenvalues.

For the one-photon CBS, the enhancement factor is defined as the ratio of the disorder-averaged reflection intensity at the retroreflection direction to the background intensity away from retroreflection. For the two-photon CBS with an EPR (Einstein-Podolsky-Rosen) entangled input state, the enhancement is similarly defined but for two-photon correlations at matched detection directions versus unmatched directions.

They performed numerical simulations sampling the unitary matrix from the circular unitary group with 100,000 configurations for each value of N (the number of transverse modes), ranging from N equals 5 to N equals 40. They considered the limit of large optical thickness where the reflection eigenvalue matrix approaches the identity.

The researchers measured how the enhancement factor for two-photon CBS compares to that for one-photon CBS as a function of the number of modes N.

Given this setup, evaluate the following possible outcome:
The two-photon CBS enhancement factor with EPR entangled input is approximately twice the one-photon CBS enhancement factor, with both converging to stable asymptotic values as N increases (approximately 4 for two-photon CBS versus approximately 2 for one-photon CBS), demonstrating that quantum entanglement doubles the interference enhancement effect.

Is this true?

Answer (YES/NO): NO